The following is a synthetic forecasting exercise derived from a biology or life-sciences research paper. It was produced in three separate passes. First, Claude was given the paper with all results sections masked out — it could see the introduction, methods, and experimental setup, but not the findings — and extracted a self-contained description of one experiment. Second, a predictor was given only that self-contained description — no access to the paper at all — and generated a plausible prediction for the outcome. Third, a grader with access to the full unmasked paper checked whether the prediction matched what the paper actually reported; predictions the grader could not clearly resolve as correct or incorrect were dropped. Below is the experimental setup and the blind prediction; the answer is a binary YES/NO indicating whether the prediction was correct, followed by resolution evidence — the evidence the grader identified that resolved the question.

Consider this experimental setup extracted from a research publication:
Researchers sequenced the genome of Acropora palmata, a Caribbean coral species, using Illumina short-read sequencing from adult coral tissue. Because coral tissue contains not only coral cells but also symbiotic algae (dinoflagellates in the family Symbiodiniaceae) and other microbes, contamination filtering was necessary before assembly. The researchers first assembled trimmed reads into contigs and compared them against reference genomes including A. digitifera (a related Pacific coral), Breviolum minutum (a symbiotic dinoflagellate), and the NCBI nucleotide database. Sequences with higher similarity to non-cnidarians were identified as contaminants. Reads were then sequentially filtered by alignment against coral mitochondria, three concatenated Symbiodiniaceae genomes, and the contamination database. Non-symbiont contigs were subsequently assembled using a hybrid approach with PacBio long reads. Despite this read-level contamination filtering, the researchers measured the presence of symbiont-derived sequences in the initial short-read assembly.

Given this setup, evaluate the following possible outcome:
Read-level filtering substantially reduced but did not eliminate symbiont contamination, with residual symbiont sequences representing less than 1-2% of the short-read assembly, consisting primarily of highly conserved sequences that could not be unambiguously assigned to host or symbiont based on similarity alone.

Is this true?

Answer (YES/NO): NO